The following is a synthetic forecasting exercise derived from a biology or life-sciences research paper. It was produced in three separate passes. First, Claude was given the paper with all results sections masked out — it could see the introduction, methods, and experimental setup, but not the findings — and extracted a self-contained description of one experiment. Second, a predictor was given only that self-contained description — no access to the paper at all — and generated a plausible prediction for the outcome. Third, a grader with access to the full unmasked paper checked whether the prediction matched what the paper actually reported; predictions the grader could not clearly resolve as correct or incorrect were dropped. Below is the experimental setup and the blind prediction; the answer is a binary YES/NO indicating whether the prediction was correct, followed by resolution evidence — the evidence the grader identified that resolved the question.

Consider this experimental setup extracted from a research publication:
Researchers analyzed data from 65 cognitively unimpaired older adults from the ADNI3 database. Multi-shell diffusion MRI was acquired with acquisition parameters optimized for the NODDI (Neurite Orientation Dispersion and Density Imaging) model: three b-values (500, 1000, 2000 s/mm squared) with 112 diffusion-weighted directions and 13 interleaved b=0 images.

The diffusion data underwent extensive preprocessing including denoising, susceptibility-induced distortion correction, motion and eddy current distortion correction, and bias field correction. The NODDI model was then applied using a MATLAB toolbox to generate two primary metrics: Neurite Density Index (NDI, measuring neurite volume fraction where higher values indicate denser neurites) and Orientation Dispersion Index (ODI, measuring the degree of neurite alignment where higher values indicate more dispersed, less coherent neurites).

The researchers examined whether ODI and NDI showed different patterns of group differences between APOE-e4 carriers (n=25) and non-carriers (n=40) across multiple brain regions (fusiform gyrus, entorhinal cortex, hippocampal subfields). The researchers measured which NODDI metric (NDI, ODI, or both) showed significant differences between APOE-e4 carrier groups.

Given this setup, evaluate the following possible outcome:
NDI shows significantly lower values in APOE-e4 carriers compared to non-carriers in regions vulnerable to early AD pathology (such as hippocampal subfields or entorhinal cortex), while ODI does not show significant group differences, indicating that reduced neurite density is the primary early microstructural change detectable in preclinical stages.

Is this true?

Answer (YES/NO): NO